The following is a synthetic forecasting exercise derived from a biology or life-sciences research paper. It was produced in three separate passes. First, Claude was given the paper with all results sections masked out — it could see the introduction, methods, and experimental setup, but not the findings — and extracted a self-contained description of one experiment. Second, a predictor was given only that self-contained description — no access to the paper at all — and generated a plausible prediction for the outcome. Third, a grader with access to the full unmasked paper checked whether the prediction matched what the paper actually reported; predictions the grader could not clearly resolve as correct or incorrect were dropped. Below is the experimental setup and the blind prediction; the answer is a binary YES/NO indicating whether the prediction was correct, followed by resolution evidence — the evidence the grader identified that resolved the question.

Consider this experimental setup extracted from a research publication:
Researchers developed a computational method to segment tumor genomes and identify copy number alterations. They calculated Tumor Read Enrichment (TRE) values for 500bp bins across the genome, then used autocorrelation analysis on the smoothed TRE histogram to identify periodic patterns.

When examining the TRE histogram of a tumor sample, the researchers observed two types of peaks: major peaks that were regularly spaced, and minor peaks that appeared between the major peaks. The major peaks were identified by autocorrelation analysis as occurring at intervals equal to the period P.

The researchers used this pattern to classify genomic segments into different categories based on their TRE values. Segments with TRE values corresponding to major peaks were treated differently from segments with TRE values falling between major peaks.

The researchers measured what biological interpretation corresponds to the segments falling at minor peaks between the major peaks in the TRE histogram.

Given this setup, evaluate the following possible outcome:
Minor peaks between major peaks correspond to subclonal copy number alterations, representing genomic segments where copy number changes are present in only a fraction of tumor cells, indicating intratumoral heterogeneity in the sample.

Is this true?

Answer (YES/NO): YES